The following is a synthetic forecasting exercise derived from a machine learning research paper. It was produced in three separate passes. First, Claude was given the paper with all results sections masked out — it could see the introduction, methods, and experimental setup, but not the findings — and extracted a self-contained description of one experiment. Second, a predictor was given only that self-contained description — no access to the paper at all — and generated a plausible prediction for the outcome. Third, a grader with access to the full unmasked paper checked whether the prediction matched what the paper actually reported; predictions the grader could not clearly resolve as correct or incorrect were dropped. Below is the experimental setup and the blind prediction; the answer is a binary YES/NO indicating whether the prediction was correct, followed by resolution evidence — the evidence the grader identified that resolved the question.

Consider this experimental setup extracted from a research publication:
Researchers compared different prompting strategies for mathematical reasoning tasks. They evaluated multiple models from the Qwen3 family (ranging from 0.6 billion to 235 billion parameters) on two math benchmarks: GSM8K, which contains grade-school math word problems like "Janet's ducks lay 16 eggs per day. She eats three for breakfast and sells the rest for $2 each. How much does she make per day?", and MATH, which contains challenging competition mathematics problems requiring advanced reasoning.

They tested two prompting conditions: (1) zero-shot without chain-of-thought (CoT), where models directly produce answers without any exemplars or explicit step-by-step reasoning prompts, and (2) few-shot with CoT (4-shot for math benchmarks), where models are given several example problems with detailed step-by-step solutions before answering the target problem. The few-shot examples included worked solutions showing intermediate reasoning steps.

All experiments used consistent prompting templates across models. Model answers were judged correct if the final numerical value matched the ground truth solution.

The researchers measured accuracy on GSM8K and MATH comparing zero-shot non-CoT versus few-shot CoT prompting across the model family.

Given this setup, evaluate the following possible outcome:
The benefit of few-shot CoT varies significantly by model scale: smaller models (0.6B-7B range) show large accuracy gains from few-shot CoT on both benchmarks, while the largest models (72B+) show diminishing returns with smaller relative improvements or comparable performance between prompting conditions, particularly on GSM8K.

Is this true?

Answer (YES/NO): NO